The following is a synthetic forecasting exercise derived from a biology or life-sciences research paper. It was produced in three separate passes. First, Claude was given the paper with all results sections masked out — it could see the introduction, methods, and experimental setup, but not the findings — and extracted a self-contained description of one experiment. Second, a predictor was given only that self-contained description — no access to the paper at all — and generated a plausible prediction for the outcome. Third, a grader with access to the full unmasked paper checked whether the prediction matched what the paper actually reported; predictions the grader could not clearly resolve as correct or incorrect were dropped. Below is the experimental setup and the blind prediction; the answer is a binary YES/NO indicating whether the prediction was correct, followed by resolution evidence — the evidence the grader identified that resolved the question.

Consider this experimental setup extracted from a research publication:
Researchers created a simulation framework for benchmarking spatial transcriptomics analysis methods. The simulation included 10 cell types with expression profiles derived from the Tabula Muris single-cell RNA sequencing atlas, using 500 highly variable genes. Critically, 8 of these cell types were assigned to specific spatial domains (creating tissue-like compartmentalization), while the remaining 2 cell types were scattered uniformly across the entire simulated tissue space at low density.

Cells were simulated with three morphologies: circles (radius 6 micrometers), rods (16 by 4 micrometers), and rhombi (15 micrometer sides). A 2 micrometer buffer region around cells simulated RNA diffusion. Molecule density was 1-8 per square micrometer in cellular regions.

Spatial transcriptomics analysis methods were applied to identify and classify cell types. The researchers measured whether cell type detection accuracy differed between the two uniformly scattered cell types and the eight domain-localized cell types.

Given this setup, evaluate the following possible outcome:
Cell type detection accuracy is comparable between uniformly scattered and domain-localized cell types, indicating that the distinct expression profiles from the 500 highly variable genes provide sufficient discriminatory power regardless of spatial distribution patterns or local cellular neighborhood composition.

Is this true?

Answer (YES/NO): NO